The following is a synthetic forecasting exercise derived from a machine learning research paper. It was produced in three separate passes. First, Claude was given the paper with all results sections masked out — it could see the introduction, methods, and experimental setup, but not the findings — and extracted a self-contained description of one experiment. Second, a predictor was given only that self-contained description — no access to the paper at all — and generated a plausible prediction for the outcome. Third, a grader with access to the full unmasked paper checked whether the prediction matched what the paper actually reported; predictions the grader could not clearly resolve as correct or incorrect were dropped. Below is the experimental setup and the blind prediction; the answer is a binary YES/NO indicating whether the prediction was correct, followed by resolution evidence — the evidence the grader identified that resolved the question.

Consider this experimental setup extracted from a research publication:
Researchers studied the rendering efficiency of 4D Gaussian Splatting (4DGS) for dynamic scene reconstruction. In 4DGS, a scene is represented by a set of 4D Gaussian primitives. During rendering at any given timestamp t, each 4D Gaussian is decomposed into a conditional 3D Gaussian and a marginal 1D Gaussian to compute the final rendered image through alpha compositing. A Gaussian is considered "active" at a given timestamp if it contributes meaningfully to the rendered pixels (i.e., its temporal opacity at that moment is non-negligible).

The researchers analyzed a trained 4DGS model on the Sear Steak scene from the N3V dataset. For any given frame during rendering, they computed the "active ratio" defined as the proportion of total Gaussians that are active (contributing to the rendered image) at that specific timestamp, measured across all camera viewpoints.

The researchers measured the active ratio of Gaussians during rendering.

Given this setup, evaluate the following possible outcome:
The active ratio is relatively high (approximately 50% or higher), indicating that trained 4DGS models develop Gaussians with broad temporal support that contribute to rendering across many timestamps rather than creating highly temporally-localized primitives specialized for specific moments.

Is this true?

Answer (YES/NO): NO